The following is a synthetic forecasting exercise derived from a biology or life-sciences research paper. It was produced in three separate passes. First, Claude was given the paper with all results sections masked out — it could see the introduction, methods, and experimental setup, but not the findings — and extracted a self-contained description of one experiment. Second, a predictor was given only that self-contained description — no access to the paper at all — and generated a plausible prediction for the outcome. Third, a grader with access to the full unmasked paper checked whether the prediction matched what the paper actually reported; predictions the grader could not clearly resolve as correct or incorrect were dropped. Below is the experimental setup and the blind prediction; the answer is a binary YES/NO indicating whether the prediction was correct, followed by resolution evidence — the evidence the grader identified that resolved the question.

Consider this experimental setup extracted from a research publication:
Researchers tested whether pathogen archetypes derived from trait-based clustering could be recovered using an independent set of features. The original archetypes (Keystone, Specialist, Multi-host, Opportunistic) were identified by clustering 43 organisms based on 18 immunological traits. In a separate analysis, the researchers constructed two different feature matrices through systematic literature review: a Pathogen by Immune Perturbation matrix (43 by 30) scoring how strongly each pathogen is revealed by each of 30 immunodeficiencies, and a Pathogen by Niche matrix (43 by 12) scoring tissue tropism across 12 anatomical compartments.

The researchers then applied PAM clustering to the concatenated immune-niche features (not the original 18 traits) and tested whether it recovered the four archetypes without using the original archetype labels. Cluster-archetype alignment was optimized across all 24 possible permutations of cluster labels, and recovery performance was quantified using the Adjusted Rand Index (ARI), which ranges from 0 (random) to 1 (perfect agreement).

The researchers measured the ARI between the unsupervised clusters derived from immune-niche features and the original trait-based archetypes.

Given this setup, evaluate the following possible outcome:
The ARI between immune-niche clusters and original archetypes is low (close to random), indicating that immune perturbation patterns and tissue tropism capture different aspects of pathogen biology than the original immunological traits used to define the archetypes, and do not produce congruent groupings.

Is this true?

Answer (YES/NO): NO